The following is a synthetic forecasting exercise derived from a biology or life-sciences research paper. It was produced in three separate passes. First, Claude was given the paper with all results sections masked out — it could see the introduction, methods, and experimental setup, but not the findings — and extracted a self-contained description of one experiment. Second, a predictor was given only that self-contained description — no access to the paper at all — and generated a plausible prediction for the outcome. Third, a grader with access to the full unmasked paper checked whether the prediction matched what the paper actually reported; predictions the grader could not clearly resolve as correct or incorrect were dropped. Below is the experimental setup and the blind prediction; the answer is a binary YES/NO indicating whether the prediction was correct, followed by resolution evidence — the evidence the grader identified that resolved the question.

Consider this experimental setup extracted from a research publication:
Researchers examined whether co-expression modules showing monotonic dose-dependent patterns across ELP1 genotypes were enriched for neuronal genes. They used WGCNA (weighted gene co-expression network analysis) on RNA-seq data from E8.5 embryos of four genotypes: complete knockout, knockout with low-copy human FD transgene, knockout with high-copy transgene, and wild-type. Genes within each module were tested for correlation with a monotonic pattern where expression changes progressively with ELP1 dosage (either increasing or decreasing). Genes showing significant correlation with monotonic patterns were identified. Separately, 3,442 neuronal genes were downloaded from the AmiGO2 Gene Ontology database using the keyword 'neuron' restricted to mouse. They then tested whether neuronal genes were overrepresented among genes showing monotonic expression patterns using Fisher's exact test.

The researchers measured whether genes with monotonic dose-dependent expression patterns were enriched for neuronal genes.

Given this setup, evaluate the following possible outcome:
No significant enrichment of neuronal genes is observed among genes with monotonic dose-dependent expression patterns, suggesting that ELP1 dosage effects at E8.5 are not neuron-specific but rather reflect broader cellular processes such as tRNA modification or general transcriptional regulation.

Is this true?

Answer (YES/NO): NO